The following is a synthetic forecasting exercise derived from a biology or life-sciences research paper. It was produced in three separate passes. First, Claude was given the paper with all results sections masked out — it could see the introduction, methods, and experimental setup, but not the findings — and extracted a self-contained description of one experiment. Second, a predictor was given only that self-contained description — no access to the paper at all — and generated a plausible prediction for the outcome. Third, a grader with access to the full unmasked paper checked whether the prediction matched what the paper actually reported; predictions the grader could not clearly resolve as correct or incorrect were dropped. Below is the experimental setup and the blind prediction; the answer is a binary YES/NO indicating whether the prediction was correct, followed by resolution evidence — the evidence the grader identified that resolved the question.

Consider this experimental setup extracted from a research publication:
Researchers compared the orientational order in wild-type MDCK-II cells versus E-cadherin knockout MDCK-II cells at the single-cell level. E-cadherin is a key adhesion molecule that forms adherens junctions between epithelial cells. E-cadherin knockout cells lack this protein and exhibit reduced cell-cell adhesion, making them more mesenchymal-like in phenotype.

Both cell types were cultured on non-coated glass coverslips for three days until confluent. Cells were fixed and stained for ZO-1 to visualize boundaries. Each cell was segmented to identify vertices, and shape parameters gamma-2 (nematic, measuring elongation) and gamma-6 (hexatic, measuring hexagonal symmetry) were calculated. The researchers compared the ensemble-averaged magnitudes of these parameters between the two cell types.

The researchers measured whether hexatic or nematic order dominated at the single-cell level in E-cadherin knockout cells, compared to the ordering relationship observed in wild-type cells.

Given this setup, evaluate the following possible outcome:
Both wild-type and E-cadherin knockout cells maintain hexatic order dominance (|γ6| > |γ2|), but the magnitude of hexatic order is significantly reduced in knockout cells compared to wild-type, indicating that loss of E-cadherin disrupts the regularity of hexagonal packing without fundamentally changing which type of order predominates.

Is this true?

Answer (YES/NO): NO